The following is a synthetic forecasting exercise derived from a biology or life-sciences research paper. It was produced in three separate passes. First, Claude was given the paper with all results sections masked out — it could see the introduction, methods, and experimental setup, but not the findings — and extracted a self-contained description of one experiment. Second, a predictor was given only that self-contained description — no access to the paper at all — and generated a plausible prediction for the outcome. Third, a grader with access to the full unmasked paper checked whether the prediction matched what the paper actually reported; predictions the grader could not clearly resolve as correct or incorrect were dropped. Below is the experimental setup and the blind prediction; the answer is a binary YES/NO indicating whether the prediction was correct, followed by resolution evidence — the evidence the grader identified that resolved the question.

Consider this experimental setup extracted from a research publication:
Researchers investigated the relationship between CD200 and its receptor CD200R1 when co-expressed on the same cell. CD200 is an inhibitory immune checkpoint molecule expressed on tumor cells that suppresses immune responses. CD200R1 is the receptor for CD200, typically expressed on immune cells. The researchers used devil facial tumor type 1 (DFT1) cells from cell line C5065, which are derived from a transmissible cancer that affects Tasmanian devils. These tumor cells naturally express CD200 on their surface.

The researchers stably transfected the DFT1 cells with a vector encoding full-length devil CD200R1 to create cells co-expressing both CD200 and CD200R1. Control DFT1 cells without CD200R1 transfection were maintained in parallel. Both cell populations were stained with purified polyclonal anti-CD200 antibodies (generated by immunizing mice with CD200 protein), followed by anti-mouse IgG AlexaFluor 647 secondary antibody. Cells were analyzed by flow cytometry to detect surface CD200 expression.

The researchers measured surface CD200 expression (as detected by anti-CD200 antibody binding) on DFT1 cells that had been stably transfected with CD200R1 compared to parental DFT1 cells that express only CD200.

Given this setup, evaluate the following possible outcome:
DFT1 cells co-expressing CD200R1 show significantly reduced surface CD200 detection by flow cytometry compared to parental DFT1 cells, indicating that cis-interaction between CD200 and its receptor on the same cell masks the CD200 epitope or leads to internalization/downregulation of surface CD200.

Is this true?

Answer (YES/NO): YES